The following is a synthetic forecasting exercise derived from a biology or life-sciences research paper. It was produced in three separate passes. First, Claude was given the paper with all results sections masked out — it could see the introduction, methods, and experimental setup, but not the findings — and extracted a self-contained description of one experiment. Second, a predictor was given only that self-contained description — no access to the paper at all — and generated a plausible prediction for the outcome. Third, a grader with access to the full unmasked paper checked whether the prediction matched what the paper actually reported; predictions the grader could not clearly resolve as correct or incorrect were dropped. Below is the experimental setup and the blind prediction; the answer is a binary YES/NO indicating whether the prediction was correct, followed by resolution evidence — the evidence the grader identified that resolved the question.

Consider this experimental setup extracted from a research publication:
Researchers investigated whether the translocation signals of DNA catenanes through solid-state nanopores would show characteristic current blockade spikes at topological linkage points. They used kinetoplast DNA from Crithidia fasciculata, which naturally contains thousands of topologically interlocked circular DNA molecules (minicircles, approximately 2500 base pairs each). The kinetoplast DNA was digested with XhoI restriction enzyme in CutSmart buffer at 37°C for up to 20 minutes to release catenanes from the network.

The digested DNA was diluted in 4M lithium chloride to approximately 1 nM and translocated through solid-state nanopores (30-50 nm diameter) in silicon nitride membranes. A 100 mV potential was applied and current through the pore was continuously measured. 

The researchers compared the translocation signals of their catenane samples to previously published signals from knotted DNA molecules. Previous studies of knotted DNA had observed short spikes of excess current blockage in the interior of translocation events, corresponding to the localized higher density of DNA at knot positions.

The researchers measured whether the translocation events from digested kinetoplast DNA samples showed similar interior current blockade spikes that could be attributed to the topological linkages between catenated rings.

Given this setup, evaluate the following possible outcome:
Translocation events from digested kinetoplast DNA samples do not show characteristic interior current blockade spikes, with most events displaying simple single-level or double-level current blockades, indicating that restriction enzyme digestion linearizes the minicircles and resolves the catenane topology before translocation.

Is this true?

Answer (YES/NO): NO